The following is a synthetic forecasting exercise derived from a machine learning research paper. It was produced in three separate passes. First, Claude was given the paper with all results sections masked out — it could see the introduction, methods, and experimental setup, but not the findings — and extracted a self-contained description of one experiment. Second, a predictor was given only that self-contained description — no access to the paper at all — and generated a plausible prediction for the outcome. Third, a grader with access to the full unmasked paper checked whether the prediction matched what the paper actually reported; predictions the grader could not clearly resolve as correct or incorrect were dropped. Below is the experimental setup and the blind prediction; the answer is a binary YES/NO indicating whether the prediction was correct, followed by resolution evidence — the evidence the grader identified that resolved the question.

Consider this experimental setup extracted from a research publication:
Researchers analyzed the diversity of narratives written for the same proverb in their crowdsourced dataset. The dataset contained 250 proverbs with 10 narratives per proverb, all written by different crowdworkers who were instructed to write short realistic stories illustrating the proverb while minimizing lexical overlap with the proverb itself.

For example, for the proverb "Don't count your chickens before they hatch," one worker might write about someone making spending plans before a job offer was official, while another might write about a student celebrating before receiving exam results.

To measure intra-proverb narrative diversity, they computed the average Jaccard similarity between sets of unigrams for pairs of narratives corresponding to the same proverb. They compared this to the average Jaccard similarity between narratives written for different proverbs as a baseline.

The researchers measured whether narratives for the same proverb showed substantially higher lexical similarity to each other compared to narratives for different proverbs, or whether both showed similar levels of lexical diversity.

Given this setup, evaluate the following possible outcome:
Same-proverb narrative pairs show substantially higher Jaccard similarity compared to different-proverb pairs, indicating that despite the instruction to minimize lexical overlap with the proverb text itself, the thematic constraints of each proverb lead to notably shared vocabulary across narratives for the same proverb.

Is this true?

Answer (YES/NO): NO